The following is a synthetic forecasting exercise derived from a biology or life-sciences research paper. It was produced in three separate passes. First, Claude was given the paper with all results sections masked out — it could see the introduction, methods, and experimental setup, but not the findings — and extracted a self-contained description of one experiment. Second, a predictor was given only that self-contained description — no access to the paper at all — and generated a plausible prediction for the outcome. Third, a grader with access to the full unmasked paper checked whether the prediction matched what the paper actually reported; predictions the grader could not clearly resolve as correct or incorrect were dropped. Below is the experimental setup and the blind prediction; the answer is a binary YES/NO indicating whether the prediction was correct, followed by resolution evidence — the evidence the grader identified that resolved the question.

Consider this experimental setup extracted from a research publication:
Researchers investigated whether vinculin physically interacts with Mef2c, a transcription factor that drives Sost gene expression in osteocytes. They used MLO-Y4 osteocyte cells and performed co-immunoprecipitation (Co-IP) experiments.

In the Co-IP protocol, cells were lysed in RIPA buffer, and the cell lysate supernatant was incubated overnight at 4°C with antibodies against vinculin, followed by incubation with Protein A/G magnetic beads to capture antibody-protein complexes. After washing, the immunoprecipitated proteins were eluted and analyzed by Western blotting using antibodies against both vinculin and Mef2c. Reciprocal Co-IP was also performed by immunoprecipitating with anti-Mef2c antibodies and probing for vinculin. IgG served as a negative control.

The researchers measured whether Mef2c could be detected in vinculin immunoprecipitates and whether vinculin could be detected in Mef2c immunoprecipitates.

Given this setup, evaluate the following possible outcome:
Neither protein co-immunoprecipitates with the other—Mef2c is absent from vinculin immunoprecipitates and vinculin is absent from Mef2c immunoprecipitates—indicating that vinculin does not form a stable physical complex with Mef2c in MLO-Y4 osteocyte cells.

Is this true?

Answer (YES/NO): NO